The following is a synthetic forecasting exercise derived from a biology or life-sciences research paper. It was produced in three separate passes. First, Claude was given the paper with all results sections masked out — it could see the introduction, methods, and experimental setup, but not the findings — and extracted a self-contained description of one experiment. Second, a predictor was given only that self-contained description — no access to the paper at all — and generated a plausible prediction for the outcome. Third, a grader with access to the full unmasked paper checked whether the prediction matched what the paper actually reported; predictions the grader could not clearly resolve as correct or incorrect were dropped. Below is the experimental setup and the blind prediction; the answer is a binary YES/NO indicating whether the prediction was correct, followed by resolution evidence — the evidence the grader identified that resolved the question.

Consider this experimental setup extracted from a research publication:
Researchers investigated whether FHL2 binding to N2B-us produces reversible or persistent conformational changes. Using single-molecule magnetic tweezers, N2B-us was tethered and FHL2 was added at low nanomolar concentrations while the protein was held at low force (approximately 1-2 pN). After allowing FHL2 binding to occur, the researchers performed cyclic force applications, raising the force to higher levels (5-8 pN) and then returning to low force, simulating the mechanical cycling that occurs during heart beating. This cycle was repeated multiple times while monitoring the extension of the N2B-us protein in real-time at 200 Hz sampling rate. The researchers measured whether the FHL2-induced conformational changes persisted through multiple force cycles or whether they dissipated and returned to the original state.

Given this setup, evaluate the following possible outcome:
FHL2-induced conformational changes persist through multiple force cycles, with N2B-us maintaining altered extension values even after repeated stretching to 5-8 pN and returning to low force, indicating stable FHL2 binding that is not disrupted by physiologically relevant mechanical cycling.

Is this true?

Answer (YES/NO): YES